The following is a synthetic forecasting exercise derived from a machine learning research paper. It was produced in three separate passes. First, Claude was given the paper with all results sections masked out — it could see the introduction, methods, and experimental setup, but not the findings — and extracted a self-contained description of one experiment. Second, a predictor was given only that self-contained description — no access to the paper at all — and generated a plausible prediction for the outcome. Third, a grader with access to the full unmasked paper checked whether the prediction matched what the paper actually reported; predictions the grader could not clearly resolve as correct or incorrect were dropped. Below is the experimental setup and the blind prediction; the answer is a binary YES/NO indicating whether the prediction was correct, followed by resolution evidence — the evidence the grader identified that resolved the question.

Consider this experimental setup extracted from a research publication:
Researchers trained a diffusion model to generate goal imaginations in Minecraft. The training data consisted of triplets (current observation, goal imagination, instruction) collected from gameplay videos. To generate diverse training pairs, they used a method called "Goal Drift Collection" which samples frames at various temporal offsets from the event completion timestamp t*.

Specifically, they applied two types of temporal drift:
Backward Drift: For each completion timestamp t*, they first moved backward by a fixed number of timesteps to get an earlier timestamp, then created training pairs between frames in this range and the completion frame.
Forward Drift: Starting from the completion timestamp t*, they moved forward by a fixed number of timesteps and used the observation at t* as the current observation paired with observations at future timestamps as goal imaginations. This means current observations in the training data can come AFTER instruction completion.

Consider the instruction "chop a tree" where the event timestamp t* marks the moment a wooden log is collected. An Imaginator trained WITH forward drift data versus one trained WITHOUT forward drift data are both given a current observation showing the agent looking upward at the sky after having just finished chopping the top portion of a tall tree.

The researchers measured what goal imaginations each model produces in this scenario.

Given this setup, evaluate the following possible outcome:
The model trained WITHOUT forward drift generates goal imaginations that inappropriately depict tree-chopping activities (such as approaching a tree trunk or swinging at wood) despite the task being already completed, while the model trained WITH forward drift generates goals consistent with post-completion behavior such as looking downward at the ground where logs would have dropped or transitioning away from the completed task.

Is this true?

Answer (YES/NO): NO